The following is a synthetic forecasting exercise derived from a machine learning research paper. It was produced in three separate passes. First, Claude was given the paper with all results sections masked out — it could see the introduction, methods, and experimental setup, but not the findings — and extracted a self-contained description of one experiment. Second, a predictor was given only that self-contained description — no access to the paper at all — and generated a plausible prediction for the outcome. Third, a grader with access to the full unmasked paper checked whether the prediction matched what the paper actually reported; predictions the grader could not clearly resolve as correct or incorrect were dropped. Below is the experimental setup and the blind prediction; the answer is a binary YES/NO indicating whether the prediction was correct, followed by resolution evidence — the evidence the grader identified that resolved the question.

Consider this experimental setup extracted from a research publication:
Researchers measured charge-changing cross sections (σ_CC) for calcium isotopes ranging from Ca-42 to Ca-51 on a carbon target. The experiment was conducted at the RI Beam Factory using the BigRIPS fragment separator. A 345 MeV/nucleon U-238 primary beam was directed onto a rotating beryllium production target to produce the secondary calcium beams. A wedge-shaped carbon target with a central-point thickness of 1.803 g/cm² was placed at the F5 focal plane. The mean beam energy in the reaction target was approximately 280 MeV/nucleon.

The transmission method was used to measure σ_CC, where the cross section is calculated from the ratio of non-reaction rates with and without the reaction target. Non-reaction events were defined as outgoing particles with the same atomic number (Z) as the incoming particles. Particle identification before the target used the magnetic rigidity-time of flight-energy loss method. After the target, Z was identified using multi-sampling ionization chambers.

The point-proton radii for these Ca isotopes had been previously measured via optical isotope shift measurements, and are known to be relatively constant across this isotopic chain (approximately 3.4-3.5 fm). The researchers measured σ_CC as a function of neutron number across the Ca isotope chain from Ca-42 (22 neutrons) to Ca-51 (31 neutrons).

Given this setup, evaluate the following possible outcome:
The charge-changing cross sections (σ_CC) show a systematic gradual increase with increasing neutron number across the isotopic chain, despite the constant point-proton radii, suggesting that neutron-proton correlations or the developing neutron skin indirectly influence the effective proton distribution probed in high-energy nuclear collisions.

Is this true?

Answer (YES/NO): NO